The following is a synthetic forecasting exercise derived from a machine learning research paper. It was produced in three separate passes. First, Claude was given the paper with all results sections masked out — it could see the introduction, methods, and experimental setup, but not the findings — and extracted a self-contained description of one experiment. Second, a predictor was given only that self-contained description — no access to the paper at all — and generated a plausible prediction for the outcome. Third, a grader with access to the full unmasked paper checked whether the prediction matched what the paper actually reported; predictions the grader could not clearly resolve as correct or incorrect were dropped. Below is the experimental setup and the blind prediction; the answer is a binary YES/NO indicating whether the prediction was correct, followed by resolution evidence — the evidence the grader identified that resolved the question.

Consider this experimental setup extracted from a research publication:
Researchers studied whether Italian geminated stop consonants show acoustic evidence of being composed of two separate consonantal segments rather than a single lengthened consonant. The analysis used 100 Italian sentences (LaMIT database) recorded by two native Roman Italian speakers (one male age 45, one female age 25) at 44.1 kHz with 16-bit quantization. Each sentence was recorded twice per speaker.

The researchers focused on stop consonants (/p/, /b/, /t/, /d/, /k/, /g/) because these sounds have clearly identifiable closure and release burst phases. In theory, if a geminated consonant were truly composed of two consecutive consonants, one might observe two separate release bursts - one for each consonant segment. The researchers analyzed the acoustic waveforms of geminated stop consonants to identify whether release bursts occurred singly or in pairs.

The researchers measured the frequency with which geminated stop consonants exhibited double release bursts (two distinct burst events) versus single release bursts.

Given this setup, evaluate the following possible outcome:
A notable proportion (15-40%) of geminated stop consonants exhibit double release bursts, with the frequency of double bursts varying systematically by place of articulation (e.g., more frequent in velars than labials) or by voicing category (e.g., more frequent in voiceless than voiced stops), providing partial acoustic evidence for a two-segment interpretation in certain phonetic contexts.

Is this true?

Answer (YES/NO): NO